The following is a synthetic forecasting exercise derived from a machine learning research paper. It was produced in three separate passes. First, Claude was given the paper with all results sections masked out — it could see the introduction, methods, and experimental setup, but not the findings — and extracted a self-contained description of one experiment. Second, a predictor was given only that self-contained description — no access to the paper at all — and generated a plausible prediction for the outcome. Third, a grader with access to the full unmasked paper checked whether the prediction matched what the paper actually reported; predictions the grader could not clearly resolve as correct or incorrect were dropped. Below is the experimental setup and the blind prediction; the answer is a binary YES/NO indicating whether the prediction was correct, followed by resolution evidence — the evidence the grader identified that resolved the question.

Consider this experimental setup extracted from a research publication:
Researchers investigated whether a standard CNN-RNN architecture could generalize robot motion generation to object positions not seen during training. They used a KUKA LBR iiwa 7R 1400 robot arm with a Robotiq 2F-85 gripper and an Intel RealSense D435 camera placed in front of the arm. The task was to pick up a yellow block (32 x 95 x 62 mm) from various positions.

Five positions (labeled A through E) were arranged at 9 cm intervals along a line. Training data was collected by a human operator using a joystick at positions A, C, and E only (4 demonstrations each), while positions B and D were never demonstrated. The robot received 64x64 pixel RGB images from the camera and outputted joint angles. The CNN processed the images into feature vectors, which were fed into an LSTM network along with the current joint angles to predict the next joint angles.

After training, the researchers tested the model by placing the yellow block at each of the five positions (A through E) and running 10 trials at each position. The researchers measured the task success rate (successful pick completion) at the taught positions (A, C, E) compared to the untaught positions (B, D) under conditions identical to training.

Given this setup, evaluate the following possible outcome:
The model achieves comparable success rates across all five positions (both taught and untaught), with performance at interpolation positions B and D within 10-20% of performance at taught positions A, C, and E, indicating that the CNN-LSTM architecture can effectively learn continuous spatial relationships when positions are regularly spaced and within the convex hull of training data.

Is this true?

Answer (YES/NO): NO